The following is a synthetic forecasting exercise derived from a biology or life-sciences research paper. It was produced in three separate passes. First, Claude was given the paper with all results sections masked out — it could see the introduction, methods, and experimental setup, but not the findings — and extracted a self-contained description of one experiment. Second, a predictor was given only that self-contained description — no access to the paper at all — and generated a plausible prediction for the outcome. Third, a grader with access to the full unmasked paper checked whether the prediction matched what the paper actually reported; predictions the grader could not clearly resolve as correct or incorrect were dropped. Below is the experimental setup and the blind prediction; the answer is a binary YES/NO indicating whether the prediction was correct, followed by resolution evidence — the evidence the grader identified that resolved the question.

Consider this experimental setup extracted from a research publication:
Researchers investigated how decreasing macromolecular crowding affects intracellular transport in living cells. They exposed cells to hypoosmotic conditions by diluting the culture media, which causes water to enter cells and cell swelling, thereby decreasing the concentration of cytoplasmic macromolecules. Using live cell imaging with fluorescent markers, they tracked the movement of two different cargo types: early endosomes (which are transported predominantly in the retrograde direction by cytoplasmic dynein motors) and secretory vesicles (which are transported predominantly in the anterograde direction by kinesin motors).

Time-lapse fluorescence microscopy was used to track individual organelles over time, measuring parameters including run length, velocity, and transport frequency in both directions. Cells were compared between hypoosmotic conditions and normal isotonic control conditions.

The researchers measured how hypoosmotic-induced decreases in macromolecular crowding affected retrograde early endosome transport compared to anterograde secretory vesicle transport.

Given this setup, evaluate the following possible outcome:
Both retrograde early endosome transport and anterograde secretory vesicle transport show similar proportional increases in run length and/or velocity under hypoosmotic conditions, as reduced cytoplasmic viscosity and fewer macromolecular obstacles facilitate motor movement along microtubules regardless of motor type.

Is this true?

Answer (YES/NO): NO